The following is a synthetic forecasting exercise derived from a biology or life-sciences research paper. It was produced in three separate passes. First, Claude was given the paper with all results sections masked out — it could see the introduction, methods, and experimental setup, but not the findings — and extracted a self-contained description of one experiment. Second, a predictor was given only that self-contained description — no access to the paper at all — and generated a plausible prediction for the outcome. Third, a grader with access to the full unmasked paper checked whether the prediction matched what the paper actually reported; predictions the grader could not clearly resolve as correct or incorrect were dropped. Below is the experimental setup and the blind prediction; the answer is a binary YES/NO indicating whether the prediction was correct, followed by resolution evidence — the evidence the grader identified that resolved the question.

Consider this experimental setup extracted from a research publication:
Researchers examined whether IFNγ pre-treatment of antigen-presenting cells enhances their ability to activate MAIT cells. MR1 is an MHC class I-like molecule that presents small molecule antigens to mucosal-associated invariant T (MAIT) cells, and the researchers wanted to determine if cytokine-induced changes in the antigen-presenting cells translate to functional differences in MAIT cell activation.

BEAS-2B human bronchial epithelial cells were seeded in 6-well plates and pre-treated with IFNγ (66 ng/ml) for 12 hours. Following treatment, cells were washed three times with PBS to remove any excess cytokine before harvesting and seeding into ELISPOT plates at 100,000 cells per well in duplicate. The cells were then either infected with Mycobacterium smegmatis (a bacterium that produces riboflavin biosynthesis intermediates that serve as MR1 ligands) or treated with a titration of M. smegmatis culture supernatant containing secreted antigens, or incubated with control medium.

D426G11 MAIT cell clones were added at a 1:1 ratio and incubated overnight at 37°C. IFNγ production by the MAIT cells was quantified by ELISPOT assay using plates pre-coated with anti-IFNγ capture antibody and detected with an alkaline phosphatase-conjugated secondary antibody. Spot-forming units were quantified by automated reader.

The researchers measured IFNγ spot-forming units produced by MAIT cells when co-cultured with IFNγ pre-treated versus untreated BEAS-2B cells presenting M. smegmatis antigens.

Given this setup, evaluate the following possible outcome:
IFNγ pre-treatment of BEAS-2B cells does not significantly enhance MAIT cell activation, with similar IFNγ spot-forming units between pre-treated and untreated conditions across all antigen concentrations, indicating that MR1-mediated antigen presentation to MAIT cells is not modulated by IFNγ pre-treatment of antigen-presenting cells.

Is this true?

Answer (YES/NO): NO